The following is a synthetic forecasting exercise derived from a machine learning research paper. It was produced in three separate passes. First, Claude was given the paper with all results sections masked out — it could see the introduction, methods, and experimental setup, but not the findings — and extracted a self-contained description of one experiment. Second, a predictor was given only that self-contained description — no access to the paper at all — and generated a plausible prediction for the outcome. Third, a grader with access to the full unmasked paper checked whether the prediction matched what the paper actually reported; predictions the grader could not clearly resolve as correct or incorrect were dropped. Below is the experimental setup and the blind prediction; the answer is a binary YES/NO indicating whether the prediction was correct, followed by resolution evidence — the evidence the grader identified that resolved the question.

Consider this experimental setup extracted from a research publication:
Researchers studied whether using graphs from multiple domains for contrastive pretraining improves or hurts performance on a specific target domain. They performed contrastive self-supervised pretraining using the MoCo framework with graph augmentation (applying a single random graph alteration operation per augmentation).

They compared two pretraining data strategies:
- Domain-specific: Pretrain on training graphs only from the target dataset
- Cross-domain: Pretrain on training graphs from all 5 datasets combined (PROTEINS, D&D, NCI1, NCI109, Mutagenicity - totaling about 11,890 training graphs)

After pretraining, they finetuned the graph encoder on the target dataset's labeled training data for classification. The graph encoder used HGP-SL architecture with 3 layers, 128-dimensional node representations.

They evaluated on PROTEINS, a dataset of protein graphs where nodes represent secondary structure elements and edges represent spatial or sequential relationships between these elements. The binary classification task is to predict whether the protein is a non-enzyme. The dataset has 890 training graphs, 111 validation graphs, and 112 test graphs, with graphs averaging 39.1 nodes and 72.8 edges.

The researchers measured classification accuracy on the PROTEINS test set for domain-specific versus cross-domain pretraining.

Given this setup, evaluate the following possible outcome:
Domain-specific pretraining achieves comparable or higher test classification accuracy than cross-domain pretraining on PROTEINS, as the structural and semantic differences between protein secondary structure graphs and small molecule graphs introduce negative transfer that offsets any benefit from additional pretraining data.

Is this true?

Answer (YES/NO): YES